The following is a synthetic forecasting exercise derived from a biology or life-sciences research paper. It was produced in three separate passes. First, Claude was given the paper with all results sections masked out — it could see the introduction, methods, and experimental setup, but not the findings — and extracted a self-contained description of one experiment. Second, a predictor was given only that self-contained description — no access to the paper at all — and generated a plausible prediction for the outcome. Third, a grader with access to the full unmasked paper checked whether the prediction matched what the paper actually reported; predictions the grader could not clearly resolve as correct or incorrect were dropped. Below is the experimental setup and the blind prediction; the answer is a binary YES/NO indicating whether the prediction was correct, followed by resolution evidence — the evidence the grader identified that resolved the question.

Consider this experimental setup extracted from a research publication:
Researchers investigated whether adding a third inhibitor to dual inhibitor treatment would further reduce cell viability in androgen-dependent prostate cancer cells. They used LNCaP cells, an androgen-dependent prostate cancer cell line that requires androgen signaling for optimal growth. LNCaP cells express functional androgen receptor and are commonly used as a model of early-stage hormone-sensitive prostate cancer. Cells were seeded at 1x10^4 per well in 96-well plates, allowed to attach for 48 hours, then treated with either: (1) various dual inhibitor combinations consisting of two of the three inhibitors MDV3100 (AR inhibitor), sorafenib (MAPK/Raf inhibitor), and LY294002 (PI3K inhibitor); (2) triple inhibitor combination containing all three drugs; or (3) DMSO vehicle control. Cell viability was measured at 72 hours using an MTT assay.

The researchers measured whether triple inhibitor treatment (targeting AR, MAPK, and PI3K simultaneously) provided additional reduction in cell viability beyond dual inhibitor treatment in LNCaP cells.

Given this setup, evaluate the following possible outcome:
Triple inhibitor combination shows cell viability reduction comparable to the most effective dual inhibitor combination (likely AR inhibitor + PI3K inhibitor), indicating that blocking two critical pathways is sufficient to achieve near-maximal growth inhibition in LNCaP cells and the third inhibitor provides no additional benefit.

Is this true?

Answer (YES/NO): YES